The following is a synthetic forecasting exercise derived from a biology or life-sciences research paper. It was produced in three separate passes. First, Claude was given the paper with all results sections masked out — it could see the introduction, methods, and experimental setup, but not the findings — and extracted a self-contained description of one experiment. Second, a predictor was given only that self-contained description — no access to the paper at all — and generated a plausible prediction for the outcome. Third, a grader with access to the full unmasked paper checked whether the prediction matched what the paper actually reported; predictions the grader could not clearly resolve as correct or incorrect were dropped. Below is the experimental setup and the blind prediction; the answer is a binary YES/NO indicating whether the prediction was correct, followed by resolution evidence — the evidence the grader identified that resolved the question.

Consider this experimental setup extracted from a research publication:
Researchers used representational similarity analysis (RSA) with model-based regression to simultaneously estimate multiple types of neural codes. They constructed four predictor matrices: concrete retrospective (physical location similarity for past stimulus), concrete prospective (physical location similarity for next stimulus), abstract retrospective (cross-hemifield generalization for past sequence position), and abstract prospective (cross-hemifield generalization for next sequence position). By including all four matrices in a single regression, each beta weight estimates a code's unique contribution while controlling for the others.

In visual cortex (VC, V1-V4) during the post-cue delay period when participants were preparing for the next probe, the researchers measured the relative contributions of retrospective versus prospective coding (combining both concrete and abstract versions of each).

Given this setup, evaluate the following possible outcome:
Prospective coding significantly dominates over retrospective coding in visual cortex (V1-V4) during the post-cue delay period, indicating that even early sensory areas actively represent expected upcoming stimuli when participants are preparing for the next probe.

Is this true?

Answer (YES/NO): YES